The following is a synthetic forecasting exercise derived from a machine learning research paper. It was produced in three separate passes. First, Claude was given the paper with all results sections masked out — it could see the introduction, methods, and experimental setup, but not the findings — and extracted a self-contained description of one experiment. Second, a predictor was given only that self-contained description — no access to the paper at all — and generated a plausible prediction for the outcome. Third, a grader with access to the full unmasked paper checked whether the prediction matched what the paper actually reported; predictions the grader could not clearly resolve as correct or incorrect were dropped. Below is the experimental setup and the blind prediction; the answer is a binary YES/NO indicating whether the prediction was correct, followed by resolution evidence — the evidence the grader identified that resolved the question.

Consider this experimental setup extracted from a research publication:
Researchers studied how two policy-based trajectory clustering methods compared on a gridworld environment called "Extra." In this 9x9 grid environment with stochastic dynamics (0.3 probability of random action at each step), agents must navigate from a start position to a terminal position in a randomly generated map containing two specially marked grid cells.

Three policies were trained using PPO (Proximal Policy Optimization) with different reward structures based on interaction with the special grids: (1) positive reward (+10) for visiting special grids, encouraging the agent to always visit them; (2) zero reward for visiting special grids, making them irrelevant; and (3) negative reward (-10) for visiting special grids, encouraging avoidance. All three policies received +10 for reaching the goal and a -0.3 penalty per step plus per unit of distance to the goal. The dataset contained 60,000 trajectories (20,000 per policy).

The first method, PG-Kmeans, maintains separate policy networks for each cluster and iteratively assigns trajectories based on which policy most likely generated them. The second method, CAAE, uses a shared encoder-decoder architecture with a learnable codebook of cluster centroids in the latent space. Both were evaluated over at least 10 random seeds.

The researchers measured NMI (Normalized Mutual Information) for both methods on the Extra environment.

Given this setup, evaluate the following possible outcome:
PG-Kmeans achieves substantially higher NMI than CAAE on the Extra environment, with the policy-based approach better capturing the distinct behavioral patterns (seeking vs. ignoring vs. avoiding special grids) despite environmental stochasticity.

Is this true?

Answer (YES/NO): NO